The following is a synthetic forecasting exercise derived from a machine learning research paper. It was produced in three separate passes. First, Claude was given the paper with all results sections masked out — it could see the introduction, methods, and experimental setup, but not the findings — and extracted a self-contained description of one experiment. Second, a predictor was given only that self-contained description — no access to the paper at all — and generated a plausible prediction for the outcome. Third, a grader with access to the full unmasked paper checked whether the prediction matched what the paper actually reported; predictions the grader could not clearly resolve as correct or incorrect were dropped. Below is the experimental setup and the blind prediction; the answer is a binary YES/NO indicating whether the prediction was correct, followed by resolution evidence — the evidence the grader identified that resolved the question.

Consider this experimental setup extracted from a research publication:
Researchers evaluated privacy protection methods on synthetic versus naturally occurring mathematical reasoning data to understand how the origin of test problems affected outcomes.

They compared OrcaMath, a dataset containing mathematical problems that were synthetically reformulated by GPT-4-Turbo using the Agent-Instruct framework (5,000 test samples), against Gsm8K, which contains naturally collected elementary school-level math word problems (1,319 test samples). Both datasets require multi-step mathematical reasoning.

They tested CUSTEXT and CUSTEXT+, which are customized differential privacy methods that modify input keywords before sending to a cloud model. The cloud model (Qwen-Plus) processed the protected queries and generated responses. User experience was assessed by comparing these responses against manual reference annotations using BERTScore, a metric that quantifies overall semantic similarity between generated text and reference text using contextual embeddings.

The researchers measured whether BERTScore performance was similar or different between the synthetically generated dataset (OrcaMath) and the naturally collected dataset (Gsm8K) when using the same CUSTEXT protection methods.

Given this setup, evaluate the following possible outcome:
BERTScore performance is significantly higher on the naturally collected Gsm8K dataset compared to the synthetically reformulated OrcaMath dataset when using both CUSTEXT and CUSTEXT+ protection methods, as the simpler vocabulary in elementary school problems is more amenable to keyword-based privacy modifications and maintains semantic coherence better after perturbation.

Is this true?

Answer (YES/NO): NO